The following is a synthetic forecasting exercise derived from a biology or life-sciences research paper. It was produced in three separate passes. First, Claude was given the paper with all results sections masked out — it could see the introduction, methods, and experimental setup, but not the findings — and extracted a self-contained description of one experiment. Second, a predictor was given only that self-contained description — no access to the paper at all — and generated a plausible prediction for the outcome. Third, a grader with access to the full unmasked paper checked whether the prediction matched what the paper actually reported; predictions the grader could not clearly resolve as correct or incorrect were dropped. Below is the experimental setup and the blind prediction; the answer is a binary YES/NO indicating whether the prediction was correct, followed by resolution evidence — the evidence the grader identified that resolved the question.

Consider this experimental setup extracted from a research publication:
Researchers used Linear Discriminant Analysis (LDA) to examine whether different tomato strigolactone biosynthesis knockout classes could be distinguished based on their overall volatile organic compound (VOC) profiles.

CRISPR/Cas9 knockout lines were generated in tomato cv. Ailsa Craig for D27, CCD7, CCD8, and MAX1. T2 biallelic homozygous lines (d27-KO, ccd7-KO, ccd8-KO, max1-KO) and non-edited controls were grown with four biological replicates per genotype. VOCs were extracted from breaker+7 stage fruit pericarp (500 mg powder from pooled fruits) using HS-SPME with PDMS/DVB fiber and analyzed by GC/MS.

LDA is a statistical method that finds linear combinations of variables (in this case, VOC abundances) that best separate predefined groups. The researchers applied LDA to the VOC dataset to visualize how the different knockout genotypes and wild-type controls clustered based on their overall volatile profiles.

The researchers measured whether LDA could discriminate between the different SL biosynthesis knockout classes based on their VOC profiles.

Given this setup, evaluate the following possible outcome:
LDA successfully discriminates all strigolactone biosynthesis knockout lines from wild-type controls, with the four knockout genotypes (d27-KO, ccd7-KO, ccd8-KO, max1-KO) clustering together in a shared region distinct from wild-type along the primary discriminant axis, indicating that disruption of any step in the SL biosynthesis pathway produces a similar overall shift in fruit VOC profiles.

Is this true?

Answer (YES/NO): NO